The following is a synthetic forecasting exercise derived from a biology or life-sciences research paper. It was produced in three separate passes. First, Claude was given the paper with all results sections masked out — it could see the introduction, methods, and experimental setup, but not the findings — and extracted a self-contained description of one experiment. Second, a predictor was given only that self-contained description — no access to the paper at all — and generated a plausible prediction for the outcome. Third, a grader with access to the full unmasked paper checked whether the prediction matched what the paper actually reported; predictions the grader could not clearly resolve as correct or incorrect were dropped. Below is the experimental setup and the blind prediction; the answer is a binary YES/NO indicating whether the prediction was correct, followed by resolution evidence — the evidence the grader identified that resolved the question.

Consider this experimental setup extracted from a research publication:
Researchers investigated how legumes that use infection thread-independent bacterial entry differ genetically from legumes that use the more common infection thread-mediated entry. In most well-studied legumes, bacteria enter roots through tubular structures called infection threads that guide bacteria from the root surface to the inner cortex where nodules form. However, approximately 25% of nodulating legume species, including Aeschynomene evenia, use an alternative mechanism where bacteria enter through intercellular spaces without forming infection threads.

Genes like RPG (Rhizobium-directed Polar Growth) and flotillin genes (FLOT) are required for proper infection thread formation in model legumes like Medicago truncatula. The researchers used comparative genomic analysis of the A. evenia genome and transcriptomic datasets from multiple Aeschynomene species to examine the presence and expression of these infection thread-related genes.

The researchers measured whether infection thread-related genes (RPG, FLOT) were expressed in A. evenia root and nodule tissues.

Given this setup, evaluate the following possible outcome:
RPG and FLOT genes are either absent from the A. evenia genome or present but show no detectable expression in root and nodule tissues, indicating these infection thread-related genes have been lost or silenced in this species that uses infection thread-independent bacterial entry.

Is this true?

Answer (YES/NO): YES